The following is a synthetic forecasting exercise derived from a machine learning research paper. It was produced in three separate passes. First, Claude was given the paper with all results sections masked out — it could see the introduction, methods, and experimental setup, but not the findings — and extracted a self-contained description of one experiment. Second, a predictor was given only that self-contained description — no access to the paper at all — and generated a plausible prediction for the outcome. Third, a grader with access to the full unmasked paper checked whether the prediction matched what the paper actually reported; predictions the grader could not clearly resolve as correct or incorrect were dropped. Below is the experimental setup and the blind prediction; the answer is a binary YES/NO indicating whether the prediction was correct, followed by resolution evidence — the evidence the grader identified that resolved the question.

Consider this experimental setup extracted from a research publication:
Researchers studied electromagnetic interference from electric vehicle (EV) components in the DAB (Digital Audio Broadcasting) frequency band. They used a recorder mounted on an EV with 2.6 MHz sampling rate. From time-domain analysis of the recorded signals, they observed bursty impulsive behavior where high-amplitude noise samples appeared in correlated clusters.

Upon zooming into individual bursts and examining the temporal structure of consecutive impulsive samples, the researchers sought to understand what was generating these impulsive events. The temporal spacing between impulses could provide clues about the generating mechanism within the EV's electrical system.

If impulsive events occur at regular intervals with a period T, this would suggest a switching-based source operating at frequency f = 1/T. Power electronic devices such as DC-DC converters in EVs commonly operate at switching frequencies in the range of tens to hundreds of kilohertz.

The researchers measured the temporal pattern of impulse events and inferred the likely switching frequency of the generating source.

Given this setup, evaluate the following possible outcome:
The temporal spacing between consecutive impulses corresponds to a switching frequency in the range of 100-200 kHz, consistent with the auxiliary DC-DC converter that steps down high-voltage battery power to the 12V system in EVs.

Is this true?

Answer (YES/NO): YES